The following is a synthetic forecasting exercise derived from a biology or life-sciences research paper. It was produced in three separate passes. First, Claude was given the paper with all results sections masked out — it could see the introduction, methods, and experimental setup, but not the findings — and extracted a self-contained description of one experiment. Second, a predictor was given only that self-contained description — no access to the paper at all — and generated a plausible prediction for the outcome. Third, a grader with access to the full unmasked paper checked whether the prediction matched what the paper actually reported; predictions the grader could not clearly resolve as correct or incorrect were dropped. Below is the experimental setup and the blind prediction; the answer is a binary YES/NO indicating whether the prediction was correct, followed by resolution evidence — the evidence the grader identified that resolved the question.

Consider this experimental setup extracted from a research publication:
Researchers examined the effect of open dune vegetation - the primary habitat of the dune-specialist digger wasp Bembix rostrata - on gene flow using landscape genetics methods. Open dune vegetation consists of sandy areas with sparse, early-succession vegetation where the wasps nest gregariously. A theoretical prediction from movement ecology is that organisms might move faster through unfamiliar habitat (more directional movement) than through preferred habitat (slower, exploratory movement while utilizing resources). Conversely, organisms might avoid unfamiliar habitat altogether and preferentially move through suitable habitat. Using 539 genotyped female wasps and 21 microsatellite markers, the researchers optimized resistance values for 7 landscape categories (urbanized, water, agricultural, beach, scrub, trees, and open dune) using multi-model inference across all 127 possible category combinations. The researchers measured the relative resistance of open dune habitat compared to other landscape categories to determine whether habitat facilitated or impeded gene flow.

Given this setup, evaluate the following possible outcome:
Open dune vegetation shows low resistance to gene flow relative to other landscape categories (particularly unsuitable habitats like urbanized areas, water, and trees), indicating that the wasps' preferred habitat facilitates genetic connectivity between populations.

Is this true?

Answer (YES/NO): NO